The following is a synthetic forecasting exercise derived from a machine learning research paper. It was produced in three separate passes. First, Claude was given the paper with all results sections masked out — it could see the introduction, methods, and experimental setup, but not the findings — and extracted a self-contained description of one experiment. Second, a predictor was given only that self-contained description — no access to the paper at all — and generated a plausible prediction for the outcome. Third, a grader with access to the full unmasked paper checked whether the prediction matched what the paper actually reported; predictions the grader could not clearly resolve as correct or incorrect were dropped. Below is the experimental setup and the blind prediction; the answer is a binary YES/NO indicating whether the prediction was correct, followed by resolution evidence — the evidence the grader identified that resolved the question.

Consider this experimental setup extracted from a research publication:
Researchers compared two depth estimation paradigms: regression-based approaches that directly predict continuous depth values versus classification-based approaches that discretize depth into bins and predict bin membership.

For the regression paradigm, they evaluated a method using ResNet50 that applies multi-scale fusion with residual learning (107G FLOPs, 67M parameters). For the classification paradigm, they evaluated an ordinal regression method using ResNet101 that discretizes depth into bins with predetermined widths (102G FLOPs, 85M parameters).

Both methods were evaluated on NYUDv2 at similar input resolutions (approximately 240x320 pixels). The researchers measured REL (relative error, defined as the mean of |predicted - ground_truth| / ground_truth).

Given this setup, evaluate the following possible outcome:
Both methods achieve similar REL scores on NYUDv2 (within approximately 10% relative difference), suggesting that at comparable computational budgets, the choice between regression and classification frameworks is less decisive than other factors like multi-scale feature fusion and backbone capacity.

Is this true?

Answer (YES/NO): YES